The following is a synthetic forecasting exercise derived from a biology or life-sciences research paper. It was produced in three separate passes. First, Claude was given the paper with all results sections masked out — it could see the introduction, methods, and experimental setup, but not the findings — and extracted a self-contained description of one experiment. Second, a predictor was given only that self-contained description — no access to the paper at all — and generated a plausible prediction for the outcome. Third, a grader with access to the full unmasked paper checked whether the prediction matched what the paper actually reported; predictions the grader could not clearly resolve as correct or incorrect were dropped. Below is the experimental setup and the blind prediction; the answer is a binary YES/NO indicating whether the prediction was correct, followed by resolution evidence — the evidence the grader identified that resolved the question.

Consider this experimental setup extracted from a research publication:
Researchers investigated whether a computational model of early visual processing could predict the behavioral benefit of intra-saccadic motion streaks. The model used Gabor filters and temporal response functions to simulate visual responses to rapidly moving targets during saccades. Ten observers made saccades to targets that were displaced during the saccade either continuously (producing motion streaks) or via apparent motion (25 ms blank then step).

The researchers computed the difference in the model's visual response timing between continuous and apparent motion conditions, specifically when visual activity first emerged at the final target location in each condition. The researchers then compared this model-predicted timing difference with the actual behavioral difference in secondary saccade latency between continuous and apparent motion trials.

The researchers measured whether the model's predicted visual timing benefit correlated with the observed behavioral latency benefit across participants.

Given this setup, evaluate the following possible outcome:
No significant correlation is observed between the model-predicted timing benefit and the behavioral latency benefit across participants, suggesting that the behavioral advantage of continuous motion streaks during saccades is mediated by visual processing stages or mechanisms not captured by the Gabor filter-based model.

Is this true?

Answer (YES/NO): NO